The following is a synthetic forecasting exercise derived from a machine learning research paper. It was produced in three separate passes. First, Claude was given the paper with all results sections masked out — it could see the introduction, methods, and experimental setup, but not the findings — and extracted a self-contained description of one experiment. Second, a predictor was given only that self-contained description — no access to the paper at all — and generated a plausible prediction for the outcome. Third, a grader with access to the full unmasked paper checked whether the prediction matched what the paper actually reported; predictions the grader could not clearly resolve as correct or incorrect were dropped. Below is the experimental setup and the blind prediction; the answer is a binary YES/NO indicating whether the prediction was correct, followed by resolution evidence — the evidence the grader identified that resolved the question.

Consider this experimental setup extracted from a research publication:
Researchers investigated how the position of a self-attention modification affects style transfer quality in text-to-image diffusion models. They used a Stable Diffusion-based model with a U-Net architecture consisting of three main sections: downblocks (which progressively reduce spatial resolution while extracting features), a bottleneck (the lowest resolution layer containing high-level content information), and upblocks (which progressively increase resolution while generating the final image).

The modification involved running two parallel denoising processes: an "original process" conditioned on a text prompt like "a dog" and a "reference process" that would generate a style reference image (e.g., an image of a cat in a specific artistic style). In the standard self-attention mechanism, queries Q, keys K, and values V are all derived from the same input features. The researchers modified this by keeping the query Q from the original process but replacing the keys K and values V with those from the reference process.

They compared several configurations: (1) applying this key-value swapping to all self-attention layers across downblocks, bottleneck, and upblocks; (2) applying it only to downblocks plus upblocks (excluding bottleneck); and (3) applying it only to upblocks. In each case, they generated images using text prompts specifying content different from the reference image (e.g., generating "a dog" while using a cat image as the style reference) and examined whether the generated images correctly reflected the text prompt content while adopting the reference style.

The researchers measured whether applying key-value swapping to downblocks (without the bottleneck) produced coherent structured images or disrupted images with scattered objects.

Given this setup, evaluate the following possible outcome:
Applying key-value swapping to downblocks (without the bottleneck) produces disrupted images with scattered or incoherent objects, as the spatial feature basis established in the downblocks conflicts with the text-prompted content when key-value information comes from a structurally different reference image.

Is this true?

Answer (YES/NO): YES